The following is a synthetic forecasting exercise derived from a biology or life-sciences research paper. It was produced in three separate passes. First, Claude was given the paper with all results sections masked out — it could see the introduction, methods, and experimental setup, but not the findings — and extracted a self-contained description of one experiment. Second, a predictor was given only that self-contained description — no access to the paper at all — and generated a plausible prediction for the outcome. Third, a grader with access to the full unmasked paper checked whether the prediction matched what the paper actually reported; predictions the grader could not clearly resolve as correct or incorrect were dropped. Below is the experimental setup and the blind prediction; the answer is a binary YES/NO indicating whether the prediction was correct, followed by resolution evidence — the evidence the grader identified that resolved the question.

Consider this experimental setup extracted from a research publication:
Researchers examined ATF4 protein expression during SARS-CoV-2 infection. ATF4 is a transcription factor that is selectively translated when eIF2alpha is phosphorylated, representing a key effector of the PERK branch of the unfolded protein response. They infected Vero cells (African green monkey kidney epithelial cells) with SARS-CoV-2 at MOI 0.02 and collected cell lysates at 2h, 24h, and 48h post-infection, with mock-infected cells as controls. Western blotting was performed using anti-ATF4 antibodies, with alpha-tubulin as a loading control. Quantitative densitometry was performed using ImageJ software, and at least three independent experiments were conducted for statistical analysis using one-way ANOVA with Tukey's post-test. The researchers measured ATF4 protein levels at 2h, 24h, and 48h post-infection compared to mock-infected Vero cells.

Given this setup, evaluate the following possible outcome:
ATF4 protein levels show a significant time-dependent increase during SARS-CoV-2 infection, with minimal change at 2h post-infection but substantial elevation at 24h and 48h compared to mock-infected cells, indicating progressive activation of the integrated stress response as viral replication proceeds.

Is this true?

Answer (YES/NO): NO